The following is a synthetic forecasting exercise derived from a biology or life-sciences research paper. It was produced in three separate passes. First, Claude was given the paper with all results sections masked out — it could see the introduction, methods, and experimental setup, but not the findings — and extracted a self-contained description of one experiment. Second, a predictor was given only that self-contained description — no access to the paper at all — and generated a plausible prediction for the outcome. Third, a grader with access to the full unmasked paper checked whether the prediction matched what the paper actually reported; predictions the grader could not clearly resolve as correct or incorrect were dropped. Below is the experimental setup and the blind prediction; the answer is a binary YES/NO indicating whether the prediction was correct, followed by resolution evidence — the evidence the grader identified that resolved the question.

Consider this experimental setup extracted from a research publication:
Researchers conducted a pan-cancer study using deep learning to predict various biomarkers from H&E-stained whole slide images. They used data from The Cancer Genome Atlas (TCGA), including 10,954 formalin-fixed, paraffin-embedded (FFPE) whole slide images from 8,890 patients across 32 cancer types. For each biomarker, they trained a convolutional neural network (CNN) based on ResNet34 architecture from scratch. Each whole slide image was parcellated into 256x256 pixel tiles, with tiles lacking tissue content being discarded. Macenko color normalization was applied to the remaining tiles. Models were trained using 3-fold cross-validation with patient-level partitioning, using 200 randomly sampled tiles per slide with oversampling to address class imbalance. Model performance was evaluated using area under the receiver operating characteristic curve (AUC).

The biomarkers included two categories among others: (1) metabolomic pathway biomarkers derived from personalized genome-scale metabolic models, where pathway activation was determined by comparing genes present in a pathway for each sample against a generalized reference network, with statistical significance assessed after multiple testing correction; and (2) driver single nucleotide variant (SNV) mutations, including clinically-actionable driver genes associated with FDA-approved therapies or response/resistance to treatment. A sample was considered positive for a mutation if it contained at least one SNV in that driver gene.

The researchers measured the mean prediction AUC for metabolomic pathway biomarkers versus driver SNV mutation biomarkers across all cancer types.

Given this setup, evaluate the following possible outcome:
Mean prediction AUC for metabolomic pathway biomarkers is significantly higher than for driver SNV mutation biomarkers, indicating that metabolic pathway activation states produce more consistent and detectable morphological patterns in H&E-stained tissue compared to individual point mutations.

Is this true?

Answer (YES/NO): NO